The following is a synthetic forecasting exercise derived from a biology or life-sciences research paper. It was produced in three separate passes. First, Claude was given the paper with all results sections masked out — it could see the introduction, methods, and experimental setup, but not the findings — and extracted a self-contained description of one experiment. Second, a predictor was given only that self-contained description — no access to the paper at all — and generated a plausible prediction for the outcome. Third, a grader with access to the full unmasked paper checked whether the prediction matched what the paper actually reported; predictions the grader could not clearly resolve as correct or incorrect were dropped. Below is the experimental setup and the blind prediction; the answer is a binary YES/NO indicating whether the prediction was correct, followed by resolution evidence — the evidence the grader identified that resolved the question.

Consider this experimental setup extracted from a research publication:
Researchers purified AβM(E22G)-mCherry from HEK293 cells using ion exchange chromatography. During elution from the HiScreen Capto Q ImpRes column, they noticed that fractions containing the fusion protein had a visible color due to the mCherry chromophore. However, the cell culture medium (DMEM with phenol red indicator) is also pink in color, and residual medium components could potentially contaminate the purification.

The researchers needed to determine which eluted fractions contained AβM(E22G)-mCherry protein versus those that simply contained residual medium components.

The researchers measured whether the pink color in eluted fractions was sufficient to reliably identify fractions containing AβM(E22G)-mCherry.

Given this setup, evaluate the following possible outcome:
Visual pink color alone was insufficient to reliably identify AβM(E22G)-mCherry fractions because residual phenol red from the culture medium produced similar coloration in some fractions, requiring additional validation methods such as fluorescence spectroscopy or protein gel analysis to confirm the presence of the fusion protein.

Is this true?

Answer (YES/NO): YES